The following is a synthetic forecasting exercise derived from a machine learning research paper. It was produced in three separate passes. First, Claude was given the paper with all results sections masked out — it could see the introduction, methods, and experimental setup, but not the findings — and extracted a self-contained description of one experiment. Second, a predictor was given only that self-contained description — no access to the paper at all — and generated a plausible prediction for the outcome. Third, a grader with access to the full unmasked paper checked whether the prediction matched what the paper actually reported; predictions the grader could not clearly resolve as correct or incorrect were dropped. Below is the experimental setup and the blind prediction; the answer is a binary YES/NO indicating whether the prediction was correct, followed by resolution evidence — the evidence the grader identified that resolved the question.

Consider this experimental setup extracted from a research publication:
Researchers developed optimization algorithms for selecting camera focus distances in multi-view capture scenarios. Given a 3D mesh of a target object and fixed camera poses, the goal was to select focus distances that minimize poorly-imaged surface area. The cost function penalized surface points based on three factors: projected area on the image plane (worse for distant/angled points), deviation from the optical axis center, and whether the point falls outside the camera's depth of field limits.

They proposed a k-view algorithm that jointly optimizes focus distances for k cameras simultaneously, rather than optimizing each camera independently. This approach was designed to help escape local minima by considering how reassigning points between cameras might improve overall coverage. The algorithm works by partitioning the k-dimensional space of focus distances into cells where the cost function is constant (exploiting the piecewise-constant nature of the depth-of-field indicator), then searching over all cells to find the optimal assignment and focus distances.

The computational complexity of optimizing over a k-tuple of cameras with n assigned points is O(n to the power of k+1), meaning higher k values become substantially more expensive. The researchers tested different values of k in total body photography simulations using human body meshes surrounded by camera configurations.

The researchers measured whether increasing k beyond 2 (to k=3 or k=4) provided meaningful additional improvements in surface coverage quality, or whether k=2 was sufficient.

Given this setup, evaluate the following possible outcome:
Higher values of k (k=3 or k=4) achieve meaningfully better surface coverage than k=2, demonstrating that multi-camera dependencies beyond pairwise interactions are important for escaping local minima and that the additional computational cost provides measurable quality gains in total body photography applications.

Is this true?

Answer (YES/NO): NO